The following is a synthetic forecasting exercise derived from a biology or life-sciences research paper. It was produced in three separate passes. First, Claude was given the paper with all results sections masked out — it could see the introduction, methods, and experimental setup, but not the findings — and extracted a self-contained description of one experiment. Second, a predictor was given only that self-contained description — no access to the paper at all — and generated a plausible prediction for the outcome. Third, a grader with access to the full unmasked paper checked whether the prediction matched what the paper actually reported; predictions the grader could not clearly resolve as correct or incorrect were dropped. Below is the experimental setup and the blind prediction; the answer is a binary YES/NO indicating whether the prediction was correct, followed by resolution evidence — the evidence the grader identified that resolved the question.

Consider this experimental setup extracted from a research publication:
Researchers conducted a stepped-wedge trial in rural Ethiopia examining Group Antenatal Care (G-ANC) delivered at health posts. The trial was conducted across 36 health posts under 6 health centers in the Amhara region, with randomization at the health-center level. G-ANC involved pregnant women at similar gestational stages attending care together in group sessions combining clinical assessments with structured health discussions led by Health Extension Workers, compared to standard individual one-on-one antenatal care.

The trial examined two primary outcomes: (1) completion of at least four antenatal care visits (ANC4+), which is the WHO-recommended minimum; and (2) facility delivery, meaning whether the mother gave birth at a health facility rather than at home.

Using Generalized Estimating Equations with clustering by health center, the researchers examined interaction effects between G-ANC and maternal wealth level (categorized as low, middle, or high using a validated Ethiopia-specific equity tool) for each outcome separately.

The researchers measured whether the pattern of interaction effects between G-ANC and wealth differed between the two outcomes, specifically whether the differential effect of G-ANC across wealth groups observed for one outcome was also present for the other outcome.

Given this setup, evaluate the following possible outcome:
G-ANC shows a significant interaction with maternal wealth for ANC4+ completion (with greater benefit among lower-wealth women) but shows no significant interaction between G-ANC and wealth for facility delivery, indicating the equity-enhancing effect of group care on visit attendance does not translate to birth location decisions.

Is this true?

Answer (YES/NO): YES